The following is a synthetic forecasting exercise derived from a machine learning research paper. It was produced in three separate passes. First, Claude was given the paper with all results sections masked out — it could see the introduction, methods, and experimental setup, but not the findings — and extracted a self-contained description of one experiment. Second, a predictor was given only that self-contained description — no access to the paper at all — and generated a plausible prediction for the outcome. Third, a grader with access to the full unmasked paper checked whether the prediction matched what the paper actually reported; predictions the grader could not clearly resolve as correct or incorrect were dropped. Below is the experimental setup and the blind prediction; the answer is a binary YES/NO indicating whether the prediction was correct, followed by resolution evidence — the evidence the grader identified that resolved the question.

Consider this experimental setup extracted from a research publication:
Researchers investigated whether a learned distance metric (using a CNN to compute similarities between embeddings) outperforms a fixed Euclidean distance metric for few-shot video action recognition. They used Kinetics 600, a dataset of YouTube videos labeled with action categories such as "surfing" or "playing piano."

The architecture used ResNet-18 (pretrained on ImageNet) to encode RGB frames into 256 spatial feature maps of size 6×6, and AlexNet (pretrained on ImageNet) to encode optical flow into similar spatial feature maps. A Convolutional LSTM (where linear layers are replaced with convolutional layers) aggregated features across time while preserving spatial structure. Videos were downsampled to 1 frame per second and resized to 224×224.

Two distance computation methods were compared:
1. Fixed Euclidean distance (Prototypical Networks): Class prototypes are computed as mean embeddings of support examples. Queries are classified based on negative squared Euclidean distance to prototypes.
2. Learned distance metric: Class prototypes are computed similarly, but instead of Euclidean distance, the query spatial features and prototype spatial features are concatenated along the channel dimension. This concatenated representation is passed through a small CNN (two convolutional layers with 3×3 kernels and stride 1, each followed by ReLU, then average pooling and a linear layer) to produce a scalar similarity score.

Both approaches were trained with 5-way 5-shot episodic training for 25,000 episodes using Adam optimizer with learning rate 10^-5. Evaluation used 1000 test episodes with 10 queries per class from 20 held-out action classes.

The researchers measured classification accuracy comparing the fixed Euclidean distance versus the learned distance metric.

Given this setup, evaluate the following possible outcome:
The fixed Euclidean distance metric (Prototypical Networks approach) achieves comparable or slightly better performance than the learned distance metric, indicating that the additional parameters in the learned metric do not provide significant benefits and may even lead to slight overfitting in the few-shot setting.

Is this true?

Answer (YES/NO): YES